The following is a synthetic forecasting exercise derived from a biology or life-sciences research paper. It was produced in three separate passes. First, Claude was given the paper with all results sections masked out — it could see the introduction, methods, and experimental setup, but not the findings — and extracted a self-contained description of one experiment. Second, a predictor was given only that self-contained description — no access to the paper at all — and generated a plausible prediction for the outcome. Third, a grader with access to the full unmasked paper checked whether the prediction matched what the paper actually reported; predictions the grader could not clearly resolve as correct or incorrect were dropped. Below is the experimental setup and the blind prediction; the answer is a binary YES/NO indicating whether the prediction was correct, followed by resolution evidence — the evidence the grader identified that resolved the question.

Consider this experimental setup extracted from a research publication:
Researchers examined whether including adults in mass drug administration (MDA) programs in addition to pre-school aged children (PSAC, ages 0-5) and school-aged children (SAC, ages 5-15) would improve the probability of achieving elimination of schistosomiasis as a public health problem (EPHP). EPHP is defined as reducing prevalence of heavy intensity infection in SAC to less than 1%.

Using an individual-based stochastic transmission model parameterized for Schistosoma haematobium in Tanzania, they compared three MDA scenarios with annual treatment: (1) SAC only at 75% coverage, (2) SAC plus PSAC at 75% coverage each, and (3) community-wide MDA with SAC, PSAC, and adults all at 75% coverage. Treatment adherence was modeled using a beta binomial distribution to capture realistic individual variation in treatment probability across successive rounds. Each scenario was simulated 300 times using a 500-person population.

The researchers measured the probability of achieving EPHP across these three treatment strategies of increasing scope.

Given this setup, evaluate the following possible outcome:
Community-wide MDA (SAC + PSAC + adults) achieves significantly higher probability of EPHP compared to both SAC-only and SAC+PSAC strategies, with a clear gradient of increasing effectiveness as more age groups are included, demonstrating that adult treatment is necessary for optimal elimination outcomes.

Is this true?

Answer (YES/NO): NO